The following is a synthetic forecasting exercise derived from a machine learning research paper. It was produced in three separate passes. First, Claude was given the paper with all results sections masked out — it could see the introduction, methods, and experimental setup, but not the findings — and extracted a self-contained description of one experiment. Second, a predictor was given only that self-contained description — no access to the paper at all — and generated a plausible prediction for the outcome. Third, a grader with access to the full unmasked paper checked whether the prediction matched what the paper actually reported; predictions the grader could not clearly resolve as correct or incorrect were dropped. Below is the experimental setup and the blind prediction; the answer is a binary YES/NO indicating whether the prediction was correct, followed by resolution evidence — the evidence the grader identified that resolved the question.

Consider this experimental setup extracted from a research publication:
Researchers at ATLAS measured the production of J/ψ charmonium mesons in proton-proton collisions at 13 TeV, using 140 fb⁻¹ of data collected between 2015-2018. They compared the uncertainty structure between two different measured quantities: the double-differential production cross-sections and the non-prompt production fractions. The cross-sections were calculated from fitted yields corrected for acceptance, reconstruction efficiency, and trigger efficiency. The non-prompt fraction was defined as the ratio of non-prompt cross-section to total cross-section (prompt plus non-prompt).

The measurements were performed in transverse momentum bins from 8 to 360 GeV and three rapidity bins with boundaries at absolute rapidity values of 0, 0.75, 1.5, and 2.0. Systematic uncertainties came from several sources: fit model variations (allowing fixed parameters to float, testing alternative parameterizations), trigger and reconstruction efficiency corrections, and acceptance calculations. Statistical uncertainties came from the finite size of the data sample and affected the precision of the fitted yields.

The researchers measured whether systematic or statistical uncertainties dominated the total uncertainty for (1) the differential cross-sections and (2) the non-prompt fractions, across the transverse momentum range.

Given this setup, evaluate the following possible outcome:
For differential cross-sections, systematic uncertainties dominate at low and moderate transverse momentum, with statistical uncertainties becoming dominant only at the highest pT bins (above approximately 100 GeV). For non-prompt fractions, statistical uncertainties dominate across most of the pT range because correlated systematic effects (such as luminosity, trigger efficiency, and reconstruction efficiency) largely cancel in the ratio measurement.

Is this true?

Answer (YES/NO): YES